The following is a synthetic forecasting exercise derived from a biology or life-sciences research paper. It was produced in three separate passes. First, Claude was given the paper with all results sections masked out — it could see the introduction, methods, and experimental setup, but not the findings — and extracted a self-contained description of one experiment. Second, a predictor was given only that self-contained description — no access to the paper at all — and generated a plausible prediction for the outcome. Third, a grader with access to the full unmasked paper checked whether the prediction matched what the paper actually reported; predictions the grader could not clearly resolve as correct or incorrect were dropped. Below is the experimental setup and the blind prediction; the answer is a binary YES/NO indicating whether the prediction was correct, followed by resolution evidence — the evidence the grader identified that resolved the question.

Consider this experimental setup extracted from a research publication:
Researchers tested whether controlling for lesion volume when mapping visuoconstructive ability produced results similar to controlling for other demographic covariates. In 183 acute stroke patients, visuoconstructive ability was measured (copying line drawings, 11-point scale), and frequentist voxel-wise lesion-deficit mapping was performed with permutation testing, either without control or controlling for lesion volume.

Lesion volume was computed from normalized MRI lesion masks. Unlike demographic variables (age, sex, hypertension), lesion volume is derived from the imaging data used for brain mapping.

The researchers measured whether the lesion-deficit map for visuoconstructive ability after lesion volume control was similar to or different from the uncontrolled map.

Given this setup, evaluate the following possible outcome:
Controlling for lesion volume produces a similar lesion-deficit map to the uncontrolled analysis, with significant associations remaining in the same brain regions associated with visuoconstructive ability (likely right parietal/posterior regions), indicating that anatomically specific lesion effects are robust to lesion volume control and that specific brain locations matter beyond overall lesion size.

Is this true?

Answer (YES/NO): NO